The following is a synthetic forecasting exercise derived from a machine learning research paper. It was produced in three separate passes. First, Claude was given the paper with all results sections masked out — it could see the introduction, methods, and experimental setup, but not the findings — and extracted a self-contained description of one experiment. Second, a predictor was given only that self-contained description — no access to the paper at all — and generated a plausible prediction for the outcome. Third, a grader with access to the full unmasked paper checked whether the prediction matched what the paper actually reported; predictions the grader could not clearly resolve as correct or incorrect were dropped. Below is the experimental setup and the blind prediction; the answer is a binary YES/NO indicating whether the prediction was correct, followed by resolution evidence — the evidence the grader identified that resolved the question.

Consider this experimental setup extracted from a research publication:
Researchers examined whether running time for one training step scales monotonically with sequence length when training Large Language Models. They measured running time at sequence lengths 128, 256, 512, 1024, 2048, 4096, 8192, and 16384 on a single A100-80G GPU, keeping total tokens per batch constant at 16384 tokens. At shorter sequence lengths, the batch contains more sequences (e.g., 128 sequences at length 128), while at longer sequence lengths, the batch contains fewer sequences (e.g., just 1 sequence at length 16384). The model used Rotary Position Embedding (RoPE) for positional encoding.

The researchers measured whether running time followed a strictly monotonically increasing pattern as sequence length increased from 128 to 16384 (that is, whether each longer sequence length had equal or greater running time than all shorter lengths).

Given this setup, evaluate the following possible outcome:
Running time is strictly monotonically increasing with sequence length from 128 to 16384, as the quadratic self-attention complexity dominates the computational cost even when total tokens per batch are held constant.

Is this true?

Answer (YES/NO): NO